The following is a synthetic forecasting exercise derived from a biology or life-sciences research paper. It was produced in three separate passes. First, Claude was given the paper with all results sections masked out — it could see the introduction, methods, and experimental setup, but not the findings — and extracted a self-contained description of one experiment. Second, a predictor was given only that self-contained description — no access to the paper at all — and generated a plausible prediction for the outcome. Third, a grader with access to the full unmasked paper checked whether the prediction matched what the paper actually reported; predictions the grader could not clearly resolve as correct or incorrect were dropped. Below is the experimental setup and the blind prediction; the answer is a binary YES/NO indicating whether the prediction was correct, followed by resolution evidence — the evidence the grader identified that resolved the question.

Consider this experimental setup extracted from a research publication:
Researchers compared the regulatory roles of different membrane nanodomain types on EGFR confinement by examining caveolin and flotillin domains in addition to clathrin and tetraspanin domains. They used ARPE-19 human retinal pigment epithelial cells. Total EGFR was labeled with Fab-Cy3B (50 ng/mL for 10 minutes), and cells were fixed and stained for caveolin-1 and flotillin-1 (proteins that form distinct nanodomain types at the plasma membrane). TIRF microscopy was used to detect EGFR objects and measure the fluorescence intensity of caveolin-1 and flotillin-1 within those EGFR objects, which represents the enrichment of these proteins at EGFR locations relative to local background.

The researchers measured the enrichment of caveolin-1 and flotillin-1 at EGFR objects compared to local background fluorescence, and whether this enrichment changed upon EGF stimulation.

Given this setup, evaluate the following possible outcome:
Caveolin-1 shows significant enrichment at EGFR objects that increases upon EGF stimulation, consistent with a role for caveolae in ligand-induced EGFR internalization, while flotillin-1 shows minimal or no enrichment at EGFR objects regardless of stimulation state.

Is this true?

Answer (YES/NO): NO